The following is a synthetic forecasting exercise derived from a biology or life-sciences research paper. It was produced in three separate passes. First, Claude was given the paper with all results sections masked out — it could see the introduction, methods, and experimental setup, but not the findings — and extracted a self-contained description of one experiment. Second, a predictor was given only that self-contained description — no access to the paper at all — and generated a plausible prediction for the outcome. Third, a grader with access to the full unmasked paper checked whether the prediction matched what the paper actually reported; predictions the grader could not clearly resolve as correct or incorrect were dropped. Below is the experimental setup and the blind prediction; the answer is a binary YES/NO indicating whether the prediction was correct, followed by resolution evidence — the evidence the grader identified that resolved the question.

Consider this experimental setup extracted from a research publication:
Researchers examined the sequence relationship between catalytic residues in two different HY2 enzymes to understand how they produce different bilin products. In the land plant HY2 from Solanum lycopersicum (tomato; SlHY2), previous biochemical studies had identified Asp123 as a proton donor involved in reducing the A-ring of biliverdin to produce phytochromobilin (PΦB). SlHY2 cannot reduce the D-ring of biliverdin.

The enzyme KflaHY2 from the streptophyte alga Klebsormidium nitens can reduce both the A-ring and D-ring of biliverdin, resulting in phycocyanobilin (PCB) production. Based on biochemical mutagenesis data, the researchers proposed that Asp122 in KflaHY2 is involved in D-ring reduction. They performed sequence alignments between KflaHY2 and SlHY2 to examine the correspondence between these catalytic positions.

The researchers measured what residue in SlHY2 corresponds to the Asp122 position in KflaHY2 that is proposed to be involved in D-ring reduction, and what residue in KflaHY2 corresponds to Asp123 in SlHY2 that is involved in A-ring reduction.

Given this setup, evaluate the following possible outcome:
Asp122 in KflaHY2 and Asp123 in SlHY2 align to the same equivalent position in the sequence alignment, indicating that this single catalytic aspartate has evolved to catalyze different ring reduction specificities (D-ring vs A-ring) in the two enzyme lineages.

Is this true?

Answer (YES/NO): NO